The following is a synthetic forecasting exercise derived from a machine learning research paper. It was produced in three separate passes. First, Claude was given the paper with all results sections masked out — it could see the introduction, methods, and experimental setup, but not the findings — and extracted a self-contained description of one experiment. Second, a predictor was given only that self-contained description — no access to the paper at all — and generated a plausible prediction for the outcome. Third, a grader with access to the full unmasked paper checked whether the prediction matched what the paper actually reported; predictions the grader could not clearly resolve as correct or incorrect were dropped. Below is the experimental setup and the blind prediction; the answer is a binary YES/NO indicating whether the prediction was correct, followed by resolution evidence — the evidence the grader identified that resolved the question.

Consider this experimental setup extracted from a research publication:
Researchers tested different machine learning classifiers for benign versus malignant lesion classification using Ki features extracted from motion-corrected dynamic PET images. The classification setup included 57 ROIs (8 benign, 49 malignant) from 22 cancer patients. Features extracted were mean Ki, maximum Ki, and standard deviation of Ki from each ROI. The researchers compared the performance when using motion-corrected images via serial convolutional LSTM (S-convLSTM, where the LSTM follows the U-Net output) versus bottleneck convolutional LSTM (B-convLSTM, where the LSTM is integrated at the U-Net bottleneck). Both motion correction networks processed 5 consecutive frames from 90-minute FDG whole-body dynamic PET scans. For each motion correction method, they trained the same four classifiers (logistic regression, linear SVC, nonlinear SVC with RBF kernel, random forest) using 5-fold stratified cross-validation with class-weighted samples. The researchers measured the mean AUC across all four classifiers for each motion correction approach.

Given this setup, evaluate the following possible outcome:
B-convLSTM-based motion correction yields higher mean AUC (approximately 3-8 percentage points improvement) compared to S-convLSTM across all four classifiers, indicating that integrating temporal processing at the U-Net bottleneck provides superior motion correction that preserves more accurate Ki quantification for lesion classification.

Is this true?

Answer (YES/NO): YES